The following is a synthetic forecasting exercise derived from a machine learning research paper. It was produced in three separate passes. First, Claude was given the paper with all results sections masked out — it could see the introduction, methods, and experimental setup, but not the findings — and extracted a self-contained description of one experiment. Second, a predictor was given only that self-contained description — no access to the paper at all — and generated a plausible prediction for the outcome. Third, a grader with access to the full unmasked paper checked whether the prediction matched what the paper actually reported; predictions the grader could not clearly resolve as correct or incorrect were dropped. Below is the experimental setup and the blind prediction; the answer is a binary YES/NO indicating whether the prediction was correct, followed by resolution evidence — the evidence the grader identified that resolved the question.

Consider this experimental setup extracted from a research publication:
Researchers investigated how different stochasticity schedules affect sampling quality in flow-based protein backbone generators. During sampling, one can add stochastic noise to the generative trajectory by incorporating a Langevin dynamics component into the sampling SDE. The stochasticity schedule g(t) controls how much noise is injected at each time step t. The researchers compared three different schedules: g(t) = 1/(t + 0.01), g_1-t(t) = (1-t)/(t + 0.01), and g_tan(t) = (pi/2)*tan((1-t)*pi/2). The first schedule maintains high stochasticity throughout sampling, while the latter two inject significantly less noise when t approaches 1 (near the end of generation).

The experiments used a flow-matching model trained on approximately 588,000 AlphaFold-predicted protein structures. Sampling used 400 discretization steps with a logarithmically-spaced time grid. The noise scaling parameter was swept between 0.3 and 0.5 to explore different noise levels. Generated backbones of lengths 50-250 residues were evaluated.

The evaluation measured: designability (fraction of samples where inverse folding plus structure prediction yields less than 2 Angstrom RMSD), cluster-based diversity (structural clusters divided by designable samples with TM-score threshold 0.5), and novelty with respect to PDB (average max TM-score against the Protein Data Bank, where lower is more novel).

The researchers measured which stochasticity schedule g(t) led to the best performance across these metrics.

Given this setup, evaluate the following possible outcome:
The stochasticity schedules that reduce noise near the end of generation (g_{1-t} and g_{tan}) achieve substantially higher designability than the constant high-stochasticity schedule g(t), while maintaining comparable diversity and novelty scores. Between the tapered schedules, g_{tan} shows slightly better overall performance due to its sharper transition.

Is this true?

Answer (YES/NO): NO